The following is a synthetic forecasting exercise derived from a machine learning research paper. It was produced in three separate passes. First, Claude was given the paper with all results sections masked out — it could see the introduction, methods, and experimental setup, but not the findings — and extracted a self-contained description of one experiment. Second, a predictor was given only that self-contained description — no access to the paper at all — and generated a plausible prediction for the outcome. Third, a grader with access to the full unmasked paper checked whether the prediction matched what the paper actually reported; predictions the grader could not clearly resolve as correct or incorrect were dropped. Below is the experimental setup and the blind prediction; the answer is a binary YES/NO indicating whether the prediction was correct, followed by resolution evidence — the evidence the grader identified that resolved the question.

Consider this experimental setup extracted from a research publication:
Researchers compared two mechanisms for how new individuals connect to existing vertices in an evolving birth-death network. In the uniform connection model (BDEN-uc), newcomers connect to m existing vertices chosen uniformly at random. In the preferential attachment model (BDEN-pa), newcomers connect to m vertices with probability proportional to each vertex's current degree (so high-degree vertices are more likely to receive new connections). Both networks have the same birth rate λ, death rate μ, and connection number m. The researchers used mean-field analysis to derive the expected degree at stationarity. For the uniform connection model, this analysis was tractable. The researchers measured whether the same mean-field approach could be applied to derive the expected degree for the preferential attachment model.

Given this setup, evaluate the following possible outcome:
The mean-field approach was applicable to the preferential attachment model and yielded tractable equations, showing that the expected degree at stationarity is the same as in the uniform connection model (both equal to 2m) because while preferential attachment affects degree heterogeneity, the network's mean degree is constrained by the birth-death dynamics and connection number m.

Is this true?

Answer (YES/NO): NO